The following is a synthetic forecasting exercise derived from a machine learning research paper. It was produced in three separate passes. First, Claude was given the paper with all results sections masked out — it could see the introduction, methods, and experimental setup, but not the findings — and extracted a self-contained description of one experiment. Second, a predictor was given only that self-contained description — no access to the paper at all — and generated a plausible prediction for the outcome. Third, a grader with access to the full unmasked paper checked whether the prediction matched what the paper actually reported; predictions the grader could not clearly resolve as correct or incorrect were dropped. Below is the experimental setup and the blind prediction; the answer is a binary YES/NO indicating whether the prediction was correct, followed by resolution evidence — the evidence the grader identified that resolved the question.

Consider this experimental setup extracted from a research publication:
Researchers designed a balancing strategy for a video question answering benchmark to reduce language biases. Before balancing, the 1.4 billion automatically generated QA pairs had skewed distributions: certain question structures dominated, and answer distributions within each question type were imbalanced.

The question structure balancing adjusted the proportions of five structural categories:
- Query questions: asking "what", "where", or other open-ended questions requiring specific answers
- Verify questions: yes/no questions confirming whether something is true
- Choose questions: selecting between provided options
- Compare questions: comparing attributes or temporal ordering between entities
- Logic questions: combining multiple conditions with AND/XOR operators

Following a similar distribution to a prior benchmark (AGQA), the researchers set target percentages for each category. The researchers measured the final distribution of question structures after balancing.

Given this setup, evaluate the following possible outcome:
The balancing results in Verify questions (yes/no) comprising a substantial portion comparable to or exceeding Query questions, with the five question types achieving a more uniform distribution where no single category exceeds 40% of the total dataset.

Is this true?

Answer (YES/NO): NO